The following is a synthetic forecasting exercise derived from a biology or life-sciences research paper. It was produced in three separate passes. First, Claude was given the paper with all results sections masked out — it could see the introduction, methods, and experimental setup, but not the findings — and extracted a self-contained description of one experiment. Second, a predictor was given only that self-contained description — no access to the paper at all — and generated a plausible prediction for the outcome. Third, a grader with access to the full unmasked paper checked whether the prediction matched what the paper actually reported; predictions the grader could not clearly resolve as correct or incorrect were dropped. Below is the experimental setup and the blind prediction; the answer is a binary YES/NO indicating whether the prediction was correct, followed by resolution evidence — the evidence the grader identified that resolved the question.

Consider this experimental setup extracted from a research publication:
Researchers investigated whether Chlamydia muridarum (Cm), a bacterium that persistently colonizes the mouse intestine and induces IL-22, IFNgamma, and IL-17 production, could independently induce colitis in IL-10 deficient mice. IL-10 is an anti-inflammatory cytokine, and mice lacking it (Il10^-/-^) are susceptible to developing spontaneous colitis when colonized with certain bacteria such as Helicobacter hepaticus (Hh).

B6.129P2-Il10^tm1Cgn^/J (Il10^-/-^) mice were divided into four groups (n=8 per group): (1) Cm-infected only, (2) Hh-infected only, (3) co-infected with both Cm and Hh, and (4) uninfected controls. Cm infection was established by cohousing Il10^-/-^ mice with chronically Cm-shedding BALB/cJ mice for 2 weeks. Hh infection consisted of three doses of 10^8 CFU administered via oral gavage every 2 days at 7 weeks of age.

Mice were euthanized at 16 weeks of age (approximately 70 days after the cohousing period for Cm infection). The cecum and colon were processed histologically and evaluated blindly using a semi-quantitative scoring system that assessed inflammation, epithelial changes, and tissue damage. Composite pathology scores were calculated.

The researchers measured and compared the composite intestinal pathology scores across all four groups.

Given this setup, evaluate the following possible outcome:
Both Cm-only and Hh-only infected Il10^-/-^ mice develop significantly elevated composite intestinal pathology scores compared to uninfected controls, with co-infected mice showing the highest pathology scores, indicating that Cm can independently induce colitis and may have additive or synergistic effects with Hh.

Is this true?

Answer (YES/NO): NO